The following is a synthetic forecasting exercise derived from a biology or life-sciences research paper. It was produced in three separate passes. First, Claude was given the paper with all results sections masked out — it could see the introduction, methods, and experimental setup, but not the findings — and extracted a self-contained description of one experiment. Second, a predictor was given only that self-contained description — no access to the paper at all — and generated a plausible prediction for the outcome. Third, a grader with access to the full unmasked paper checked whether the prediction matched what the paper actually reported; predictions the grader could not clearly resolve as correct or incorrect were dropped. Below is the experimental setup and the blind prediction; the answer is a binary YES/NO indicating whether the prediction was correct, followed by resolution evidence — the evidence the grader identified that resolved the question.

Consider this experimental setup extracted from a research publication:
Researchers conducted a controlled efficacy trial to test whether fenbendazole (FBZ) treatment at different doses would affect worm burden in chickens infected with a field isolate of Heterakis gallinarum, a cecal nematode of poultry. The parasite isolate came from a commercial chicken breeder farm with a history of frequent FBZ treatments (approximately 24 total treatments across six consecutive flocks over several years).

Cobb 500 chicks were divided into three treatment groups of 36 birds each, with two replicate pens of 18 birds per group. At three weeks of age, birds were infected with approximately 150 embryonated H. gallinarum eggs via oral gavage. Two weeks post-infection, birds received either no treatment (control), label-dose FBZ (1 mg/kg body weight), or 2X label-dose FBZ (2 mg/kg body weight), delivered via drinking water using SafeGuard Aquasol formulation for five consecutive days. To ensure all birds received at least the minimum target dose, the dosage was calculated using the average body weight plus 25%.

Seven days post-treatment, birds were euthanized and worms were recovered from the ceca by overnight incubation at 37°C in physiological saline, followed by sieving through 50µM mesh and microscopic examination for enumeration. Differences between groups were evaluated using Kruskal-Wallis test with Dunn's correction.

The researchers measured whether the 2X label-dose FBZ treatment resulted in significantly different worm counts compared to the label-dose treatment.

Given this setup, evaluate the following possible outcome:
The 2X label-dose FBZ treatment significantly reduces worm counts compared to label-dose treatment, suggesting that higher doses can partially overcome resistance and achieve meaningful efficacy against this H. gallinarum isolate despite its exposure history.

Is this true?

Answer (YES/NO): NO